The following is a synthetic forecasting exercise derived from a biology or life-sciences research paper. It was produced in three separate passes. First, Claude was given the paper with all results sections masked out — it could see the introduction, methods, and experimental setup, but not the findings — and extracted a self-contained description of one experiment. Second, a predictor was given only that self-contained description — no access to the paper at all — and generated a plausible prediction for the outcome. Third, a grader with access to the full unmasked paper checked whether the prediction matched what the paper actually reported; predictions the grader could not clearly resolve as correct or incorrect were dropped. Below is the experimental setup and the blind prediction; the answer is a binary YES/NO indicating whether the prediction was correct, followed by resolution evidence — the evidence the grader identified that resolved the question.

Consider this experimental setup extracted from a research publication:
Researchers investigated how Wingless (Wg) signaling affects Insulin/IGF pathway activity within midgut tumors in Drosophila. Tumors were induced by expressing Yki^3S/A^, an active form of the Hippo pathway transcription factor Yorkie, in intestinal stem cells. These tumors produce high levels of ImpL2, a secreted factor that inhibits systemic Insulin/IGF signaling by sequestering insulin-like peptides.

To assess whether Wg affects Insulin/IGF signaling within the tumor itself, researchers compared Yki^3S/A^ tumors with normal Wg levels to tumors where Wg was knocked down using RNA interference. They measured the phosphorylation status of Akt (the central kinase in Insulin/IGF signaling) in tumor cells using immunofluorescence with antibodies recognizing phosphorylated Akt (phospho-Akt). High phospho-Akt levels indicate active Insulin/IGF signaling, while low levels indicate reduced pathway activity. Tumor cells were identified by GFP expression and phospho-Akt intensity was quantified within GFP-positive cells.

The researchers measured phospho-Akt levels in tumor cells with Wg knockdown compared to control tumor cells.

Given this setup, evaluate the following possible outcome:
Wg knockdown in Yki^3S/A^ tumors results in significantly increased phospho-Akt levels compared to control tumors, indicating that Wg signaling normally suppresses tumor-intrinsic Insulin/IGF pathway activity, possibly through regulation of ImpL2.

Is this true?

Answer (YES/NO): NO